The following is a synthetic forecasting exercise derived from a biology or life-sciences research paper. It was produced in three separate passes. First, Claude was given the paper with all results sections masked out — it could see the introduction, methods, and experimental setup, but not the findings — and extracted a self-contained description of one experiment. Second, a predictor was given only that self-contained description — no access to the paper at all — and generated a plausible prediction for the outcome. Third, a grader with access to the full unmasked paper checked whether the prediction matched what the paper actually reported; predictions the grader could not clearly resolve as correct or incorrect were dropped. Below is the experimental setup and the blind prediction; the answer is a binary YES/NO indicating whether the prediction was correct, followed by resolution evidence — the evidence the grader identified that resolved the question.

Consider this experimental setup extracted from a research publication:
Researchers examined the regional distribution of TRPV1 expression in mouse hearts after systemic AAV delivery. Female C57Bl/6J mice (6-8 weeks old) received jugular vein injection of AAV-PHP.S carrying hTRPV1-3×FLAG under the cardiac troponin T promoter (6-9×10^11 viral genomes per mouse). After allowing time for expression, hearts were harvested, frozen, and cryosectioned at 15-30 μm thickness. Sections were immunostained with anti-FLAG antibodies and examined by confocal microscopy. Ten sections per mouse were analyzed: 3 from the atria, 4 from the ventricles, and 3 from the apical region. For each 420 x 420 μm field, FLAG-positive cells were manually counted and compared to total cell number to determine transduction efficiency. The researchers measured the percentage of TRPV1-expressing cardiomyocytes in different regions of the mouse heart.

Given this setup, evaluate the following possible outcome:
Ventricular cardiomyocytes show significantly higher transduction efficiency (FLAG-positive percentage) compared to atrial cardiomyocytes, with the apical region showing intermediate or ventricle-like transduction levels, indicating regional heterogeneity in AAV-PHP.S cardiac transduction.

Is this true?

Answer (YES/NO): NO